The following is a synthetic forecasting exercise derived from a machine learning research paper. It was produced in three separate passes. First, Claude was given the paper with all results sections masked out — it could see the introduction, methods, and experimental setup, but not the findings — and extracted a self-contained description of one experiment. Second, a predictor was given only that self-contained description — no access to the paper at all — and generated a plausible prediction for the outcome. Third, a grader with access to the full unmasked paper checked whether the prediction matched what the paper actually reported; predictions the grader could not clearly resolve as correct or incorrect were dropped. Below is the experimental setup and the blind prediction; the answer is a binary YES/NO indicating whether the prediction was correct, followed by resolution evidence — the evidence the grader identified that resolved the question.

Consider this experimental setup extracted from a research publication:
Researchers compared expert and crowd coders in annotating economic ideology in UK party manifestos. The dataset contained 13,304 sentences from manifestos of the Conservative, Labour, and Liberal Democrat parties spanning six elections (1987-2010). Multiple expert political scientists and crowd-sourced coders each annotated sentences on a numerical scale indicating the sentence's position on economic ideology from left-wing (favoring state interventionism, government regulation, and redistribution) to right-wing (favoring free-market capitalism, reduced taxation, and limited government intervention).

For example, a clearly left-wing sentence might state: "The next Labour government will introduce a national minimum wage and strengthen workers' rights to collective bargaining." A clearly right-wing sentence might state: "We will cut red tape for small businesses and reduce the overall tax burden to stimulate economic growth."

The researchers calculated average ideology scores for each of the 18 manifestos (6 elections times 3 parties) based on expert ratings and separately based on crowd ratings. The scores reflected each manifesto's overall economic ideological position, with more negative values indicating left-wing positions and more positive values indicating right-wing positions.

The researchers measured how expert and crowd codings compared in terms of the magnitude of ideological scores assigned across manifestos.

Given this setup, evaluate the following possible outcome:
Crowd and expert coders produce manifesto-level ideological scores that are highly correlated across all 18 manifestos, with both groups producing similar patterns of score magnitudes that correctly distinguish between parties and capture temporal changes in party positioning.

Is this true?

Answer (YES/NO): NO